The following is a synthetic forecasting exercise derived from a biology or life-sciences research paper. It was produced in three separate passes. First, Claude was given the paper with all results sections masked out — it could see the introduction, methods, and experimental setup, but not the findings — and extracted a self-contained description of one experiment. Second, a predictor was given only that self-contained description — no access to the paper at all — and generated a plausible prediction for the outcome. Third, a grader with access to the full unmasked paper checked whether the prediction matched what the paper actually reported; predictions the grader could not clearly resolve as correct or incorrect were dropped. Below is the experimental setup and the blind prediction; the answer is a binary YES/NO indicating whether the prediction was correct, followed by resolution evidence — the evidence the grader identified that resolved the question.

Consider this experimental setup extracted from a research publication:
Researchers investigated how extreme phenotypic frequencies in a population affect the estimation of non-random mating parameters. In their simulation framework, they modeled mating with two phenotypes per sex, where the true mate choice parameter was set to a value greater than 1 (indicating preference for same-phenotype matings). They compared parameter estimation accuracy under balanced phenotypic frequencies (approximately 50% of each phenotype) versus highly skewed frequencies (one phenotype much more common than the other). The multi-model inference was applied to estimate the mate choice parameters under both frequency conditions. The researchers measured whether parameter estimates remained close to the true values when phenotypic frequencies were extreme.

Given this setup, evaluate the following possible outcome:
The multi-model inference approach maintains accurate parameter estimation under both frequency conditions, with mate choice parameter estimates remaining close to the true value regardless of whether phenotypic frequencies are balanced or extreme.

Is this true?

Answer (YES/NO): YES